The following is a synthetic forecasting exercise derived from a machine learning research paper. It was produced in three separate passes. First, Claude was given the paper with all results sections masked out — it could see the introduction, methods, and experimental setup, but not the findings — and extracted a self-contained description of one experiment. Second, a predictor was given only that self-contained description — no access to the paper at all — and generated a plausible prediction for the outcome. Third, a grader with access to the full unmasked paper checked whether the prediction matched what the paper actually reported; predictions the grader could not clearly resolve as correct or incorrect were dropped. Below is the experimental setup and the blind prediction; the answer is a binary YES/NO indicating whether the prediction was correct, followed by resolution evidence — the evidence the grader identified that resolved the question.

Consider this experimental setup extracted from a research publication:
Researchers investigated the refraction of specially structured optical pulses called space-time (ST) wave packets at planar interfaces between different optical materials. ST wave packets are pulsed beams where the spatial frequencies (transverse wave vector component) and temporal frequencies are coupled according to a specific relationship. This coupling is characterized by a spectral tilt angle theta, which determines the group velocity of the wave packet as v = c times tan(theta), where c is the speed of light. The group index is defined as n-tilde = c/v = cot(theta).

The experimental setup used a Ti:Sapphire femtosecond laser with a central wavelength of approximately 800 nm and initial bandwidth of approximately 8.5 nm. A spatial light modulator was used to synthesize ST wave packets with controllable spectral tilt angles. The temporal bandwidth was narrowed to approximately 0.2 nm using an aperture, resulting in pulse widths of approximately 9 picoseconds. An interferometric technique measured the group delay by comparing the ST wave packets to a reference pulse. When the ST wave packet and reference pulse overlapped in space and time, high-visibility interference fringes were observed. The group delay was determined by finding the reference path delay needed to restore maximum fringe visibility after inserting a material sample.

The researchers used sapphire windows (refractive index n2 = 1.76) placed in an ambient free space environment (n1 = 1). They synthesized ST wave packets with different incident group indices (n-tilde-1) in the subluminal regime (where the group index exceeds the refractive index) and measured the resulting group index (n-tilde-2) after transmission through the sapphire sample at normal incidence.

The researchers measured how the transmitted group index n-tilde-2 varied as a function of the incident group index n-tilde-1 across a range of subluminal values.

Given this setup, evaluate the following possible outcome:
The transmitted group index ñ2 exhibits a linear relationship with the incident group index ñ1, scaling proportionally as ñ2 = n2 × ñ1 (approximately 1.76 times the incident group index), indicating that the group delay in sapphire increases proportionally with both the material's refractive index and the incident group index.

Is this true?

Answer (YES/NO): NO